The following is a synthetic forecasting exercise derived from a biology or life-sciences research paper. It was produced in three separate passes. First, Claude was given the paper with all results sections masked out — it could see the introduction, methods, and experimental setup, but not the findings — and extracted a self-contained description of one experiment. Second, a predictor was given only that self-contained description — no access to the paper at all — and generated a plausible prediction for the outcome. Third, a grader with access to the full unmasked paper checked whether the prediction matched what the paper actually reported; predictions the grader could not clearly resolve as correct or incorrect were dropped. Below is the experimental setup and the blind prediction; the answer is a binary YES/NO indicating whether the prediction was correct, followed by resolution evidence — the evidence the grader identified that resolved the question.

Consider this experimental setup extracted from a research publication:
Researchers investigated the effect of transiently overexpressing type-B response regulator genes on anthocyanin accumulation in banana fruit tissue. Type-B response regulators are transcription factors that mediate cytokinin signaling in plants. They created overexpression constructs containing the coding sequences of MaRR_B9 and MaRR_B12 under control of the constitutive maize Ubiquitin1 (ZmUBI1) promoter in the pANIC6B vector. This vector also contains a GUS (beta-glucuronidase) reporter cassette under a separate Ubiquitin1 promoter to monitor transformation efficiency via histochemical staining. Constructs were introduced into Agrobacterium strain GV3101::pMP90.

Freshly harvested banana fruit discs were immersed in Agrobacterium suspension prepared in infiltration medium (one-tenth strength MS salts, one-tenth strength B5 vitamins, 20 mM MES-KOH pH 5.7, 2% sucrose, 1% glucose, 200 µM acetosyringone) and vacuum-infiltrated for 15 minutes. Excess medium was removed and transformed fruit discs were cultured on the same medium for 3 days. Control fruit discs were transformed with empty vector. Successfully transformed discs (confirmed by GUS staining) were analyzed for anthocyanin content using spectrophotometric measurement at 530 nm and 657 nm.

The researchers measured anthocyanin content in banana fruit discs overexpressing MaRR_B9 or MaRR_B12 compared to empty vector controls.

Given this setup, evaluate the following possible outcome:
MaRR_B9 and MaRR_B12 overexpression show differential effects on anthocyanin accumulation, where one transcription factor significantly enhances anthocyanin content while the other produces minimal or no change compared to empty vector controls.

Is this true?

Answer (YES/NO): NO